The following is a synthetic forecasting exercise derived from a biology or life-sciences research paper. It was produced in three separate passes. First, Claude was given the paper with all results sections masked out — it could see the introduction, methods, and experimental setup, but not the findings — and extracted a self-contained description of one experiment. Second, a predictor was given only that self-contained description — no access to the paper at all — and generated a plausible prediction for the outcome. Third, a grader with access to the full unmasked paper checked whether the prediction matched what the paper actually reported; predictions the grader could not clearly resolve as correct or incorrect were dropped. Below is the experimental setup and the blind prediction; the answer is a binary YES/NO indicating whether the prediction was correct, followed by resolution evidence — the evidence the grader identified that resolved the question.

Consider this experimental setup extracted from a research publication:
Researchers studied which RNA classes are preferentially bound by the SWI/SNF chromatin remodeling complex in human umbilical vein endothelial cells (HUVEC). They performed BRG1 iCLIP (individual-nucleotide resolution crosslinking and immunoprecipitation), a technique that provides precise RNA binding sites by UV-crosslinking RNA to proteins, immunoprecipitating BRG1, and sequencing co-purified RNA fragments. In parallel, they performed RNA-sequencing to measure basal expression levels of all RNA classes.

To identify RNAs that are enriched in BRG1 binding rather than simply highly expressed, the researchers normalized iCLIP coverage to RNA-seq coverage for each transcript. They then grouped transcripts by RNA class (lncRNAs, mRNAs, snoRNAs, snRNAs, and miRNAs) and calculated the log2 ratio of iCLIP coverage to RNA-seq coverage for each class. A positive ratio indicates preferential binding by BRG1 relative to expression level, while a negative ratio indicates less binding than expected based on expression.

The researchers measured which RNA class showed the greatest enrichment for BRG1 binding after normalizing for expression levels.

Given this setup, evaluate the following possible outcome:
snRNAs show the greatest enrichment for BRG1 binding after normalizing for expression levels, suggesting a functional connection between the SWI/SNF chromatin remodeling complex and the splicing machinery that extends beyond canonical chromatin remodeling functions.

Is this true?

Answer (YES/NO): NO